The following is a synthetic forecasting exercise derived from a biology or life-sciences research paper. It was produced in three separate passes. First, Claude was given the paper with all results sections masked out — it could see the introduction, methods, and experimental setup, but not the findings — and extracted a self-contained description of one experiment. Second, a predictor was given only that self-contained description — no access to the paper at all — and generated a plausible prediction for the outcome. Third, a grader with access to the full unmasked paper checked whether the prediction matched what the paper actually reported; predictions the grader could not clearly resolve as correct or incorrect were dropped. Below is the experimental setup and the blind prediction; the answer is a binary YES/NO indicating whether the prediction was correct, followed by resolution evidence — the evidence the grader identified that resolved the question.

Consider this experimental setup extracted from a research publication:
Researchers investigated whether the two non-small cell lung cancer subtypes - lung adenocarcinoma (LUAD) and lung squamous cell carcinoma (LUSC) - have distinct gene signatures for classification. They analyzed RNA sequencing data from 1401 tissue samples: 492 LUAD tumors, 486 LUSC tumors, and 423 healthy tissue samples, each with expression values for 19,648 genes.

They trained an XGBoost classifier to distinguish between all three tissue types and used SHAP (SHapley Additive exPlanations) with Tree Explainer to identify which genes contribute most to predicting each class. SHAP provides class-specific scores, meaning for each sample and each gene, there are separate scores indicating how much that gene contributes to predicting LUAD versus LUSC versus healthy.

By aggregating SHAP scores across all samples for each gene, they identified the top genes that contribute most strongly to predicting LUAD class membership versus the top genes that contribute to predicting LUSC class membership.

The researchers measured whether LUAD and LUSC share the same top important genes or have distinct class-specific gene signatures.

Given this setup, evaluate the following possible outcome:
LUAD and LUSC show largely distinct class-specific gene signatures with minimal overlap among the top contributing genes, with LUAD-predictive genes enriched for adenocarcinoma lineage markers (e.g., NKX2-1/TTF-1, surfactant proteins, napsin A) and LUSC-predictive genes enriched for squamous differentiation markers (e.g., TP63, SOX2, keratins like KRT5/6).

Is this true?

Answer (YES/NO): NO